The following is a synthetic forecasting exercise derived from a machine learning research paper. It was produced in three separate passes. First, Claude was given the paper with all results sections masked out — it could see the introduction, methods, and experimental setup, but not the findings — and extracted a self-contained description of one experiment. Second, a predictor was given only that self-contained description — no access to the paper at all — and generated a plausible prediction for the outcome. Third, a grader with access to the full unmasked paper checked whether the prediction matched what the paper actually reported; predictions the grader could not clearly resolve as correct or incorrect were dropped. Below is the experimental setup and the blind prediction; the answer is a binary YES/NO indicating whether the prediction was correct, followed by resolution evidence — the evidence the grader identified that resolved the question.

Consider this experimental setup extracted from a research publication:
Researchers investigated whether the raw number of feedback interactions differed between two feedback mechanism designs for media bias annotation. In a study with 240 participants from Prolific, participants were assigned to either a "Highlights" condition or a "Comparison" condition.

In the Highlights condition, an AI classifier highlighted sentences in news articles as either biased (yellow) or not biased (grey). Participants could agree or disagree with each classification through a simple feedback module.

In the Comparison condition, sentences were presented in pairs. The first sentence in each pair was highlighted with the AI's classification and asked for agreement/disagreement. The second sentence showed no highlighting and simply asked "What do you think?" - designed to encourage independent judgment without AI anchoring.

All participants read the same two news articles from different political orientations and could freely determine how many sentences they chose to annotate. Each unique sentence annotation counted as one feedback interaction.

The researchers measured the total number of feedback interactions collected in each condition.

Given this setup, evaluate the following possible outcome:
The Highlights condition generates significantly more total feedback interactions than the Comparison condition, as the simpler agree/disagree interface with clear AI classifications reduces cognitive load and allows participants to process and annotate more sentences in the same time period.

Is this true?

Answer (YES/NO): NO